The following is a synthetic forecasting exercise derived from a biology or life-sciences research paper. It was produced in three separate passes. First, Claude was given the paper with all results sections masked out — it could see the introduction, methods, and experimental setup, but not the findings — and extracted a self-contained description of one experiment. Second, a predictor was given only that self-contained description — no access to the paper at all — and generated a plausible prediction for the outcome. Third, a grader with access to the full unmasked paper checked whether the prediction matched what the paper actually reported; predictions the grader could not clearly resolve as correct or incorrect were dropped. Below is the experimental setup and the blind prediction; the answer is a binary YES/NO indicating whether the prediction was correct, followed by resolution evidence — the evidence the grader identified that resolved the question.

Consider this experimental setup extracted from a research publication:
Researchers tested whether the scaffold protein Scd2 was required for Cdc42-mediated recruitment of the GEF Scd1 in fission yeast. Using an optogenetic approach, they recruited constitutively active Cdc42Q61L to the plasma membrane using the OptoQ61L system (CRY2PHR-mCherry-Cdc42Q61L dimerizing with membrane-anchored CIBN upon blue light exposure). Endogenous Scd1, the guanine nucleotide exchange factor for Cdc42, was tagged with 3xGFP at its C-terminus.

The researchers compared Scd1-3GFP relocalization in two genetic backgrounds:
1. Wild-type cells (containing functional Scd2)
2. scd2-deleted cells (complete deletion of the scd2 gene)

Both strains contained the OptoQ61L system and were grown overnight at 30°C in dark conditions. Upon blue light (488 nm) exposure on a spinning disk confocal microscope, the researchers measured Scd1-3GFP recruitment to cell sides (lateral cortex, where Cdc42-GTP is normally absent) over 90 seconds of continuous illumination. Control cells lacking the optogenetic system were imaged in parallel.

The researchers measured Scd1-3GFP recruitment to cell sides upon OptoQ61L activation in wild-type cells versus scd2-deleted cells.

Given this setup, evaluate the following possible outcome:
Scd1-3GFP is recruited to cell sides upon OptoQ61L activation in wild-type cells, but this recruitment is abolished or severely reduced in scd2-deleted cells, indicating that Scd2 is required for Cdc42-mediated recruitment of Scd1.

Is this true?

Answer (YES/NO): YES